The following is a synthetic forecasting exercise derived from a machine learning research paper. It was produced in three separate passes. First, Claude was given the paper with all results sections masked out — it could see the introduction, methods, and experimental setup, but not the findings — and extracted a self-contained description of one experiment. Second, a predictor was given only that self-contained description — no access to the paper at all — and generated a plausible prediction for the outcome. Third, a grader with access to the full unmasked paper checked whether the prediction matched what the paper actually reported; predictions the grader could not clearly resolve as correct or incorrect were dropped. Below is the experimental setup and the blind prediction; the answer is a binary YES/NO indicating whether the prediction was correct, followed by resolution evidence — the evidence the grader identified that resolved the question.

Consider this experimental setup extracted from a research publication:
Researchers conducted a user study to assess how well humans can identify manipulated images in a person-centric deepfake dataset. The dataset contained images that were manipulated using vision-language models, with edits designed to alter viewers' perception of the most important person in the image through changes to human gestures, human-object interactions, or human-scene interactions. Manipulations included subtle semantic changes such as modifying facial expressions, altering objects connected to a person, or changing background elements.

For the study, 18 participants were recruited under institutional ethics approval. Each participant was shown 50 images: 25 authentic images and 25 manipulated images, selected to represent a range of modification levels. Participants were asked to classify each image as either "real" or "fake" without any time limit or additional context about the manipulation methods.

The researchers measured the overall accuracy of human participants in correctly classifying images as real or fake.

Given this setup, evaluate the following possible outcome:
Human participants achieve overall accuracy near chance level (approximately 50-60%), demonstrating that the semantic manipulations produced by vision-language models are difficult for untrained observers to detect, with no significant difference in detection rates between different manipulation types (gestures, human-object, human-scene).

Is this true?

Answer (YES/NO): NO